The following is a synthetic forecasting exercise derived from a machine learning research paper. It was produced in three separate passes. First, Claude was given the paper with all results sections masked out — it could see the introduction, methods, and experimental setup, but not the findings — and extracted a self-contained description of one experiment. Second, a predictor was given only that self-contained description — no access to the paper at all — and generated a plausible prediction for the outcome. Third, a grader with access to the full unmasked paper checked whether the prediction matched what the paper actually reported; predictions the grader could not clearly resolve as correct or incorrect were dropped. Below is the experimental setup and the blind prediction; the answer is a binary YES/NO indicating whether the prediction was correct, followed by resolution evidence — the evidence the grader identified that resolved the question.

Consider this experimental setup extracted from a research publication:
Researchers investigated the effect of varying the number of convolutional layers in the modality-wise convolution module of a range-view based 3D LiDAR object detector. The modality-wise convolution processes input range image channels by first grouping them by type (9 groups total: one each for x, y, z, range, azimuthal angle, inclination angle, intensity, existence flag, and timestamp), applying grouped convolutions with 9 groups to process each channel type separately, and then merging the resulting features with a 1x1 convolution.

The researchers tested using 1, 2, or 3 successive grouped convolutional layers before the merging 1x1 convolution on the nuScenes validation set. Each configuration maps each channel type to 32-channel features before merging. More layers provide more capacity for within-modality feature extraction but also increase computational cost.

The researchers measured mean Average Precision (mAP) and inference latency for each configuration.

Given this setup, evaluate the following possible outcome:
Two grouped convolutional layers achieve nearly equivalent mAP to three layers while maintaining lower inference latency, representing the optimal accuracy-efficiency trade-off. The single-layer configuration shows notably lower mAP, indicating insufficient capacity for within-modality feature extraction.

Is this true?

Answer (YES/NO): NO